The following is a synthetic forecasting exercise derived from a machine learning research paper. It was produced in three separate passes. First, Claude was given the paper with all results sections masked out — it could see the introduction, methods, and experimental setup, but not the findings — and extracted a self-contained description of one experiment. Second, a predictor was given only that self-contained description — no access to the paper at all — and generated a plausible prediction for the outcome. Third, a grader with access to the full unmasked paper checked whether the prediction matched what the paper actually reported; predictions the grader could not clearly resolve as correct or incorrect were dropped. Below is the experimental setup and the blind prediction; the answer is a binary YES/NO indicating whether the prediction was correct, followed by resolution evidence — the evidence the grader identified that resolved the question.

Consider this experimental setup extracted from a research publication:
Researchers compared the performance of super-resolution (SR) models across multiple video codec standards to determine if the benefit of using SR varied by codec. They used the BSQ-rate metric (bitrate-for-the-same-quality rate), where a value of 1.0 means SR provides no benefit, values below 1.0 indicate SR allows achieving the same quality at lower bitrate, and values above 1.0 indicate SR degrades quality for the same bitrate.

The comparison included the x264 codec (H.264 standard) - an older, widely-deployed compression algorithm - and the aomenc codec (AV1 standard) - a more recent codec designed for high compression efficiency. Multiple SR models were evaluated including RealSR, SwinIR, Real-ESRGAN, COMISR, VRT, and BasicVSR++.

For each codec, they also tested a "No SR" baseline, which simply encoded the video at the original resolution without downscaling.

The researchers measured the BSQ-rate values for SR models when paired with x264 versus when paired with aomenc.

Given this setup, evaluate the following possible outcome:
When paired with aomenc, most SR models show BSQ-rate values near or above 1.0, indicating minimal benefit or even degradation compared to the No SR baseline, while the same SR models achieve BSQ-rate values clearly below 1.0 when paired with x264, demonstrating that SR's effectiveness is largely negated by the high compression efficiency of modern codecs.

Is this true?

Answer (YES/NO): NO